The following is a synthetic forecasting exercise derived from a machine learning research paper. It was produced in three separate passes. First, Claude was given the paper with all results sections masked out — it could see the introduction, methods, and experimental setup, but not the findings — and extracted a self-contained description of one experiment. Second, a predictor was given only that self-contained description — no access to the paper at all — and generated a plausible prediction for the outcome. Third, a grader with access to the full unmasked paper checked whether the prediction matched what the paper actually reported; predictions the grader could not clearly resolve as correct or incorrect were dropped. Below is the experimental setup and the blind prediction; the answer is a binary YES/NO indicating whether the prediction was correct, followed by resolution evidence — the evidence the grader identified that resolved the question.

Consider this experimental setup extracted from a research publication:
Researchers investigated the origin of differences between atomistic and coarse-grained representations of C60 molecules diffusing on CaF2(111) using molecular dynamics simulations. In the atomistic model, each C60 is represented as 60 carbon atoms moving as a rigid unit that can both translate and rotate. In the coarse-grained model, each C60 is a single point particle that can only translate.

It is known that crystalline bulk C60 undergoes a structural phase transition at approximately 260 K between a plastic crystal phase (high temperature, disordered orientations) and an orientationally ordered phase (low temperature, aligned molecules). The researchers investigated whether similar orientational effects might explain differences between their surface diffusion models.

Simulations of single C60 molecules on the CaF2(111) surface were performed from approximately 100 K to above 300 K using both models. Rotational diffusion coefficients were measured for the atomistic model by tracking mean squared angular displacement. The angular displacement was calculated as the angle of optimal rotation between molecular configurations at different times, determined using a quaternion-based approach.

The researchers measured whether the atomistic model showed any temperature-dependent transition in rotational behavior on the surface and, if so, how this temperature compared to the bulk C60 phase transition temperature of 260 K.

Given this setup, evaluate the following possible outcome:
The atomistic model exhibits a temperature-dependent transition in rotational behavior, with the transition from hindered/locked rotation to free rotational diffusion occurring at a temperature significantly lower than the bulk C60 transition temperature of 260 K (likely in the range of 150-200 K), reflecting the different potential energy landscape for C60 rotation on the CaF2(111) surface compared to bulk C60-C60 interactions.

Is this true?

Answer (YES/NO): YES